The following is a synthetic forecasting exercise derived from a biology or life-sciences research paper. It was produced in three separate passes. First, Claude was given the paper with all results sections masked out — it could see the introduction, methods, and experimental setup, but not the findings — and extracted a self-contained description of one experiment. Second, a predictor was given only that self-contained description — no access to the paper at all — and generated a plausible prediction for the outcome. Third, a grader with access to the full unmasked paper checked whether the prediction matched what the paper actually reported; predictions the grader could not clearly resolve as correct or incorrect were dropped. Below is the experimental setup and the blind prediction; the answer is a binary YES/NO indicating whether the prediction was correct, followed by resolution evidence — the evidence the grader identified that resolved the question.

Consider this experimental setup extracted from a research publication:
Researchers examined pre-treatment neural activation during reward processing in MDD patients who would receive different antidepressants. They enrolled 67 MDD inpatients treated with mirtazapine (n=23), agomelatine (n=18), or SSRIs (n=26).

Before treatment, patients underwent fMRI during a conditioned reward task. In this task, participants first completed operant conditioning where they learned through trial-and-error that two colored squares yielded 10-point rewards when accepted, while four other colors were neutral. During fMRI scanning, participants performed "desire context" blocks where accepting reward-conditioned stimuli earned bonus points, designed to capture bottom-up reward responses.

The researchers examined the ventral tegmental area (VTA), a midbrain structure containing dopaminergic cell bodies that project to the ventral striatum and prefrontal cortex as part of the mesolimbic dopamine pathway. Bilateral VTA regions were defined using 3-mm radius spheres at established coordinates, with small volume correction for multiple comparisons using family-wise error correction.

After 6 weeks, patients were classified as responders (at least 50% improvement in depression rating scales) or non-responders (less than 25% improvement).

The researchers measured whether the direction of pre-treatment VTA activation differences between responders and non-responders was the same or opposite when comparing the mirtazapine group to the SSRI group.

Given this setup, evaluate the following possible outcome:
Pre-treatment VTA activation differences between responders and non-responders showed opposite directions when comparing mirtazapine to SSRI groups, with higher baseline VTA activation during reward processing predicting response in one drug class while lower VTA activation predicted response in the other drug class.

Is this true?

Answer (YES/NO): NO